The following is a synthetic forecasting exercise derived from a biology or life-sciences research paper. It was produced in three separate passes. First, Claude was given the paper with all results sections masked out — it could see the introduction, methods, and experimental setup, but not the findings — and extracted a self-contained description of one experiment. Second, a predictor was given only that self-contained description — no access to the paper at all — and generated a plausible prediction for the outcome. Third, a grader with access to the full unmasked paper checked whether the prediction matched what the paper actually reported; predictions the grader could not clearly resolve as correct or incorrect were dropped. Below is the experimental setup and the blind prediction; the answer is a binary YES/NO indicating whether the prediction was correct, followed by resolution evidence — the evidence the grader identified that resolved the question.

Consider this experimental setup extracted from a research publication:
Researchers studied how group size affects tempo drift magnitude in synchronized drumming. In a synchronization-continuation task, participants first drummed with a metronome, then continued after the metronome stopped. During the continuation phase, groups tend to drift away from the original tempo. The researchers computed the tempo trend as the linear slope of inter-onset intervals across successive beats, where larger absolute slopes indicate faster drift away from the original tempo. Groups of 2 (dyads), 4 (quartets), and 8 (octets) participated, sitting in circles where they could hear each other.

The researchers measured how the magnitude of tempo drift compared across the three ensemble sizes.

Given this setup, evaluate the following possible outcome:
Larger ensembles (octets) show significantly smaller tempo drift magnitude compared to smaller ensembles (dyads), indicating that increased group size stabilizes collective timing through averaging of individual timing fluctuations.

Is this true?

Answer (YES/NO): NO